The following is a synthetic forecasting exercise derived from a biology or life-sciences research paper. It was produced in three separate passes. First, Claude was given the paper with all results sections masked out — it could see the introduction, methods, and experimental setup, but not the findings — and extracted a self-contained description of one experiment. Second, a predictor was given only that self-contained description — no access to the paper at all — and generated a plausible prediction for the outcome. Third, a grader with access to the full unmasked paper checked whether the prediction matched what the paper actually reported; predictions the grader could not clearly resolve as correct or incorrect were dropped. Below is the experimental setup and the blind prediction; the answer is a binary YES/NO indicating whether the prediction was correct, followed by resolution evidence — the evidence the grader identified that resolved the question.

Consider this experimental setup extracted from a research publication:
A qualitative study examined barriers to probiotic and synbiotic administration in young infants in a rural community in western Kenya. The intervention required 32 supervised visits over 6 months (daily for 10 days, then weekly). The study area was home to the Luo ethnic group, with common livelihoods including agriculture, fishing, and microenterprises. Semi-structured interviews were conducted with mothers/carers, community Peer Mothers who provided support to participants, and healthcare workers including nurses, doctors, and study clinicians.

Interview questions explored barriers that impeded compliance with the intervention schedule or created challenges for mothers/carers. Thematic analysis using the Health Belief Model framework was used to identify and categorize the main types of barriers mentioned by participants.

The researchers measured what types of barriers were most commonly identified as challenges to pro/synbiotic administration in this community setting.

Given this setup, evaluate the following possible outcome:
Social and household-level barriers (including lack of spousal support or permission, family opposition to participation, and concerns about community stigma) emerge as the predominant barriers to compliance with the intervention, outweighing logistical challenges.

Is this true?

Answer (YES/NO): NO